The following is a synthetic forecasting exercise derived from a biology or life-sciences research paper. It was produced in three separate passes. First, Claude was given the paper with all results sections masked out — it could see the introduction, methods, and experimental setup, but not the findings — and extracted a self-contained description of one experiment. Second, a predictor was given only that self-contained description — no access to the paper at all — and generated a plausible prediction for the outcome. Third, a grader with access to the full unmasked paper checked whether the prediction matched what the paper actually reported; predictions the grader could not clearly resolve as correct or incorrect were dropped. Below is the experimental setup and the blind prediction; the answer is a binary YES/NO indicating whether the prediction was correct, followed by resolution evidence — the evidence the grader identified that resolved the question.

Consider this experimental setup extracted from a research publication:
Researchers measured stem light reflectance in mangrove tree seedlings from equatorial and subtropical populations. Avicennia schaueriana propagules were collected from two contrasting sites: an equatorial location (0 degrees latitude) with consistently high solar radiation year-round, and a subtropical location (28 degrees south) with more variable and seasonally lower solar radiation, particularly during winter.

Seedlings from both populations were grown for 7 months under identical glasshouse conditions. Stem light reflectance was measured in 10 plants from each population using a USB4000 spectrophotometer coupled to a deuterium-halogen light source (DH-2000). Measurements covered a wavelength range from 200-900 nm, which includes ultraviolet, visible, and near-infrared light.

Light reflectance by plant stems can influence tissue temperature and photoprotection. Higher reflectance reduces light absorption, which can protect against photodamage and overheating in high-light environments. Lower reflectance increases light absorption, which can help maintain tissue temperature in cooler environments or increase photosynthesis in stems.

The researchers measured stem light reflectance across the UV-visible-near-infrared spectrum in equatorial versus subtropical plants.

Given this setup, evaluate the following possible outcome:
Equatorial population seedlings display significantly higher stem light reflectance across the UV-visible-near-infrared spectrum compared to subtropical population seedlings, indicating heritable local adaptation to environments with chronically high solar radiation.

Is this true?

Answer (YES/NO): NO